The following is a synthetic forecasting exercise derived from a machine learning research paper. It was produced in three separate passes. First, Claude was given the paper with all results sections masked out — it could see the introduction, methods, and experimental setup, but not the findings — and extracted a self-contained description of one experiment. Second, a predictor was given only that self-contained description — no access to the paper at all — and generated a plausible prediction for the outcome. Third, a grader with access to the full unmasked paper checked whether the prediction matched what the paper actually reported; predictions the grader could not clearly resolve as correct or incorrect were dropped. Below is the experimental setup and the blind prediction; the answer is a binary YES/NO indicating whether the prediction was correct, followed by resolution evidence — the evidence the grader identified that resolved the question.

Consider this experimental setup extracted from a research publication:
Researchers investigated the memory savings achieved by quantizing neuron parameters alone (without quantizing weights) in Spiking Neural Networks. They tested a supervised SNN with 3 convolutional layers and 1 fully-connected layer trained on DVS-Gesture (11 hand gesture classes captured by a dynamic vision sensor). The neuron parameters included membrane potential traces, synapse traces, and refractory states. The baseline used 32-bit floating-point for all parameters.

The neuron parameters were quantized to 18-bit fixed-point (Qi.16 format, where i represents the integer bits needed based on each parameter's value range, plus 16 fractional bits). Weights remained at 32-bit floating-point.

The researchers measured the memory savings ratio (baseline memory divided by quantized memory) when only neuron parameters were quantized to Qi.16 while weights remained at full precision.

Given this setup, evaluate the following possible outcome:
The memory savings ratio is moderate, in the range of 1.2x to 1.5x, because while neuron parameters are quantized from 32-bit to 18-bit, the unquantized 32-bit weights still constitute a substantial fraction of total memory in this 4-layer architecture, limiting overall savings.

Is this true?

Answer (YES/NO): NO